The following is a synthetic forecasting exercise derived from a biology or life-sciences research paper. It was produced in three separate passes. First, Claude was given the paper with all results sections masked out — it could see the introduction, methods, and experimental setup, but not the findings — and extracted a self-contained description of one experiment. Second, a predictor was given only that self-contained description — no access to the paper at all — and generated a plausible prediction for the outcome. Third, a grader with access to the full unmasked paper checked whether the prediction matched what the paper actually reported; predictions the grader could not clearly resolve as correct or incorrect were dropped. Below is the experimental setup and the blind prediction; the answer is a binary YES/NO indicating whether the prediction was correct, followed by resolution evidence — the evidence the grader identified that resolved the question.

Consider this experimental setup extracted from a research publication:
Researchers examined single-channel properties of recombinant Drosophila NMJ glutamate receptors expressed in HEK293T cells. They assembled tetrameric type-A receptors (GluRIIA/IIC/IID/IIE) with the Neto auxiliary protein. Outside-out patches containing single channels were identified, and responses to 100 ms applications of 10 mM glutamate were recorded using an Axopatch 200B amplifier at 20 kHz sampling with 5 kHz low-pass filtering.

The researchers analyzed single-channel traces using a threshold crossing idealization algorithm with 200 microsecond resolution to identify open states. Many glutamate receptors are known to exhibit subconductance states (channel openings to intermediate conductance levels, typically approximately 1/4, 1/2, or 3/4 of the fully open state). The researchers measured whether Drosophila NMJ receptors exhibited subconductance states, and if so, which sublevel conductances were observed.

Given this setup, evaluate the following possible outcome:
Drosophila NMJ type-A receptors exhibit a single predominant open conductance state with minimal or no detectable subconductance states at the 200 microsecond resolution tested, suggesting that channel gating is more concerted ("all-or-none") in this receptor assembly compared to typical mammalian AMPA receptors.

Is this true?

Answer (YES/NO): NO